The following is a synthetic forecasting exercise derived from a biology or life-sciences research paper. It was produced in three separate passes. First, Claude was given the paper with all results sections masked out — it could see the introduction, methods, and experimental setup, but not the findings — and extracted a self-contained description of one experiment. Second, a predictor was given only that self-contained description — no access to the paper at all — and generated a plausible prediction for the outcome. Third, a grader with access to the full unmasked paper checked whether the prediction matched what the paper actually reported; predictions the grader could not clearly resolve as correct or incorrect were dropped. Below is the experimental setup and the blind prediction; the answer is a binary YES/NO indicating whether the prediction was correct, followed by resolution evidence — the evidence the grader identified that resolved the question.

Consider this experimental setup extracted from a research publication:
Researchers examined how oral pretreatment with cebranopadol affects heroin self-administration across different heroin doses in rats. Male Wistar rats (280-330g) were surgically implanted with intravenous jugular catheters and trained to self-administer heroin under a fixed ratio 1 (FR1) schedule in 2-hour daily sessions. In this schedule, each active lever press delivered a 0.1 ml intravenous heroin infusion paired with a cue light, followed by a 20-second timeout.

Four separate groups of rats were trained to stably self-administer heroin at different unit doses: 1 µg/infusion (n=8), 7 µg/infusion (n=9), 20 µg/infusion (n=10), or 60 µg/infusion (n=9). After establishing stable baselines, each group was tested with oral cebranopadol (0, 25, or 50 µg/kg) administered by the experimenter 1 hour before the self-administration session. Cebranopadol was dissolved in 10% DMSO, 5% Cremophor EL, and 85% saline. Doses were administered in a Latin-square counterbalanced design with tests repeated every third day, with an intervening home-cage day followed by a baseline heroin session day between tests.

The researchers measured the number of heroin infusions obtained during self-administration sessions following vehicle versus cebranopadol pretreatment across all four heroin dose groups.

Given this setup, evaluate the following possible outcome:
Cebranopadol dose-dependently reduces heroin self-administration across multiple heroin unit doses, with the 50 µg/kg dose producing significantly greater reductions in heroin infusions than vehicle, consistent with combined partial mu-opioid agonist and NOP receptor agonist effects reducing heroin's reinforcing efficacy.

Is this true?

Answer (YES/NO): YES